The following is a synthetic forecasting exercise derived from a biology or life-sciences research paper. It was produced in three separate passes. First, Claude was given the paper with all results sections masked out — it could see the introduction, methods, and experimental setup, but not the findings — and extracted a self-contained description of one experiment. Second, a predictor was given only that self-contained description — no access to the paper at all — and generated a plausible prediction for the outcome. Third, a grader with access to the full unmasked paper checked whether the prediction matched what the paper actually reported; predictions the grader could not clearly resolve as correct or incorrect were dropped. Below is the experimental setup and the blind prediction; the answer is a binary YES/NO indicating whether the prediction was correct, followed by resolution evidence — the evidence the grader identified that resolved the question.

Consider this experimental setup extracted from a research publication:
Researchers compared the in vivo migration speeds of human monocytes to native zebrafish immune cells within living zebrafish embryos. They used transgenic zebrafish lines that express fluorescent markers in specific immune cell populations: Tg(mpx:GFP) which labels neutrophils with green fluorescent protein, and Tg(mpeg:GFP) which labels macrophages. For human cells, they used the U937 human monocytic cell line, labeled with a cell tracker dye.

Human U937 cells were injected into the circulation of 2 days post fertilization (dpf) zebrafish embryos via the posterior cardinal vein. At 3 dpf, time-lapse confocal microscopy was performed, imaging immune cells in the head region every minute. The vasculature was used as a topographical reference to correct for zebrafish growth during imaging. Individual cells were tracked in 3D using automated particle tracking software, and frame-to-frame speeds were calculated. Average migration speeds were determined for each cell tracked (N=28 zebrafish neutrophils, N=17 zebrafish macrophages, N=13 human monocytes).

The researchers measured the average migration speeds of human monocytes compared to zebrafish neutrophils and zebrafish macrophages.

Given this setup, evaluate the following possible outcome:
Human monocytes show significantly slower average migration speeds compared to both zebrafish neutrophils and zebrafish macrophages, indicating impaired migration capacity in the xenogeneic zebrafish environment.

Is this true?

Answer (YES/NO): NO